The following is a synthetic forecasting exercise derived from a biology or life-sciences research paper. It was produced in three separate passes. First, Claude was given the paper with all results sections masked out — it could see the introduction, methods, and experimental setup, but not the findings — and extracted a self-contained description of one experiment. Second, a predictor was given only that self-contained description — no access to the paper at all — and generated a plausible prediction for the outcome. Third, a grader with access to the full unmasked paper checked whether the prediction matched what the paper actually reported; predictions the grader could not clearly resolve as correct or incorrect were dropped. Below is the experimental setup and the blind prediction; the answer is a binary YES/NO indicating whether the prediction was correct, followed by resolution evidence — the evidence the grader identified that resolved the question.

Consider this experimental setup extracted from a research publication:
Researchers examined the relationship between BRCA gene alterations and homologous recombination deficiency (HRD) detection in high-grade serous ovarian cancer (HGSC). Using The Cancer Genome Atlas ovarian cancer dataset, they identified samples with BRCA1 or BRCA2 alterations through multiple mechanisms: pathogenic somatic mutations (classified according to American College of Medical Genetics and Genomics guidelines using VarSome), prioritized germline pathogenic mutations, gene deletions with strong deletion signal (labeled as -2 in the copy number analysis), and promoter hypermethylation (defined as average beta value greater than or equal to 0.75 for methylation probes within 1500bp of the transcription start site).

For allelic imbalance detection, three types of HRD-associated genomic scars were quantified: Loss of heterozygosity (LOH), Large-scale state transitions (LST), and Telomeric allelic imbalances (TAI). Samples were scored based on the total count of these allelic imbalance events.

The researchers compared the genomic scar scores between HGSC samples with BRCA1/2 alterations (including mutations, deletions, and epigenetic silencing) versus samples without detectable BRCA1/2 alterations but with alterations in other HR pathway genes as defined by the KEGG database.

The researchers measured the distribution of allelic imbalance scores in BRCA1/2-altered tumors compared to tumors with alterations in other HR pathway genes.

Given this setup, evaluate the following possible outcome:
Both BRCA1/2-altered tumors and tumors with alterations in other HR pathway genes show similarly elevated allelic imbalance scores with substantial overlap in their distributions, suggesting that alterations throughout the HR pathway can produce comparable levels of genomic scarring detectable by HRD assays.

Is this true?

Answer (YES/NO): YES